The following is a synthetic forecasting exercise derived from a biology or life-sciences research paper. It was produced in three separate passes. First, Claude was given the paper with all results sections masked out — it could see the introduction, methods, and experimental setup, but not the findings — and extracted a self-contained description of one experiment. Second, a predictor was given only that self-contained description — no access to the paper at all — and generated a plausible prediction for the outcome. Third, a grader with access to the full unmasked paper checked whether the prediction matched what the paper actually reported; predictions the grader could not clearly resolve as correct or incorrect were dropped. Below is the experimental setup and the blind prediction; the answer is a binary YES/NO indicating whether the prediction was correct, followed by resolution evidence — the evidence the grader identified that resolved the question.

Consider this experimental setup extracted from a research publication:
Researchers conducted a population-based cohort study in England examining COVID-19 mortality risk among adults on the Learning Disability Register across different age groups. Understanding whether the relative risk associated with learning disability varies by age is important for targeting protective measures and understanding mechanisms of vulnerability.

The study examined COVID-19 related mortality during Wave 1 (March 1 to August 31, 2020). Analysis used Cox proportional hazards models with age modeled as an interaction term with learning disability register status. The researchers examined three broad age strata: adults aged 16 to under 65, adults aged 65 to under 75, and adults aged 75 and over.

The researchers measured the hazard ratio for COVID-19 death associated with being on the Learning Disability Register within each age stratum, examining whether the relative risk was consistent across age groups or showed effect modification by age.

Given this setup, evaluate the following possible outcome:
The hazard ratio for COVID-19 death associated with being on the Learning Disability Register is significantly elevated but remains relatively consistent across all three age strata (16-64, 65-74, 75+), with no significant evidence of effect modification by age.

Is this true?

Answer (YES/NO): NO